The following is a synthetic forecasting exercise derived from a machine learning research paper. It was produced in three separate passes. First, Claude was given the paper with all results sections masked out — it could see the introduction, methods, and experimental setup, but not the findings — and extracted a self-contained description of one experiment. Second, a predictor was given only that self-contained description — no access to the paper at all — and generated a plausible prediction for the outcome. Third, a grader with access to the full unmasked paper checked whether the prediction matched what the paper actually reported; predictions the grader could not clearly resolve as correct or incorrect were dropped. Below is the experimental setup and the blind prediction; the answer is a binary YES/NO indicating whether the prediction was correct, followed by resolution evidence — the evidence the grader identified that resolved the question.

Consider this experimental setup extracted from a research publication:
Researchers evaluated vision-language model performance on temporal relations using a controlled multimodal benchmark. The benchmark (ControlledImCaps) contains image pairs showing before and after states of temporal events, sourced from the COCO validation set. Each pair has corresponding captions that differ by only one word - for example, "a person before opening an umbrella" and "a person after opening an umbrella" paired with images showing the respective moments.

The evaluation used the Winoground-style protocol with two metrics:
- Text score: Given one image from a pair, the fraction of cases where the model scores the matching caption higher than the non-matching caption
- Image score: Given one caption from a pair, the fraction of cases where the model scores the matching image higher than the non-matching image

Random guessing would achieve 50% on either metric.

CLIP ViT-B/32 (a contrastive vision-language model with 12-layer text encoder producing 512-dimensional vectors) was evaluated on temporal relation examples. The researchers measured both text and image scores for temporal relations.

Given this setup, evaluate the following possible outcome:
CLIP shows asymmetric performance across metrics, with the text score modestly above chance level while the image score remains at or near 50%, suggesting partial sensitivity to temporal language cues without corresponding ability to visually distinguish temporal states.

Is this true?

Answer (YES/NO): NO